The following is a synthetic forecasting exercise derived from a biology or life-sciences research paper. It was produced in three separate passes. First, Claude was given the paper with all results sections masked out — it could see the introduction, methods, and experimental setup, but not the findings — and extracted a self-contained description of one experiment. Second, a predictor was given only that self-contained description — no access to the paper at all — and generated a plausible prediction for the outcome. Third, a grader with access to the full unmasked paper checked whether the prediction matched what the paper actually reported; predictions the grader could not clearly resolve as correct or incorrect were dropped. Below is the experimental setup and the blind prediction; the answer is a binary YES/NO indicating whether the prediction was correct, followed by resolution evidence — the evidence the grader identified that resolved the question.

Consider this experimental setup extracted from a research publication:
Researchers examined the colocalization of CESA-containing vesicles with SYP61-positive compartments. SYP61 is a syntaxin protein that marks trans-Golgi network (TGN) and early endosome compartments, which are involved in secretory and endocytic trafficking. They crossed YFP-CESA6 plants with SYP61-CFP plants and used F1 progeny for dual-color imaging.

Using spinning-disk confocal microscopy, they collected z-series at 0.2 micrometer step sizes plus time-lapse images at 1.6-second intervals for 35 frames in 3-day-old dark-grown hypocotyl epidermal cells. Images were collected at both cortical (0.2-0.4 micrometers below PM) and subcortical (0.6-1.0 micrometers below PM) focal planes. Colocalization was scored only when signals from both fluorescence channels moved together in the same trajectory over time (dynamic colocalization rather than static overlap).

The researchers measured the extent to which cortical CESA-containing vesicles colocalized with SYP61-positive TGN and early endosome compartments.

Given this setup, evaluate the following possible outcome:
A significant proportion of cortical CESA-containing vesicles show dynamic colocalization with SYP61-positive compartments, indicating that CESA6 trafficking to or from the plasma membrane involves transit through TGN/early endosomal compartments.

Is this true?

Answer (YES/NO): NO